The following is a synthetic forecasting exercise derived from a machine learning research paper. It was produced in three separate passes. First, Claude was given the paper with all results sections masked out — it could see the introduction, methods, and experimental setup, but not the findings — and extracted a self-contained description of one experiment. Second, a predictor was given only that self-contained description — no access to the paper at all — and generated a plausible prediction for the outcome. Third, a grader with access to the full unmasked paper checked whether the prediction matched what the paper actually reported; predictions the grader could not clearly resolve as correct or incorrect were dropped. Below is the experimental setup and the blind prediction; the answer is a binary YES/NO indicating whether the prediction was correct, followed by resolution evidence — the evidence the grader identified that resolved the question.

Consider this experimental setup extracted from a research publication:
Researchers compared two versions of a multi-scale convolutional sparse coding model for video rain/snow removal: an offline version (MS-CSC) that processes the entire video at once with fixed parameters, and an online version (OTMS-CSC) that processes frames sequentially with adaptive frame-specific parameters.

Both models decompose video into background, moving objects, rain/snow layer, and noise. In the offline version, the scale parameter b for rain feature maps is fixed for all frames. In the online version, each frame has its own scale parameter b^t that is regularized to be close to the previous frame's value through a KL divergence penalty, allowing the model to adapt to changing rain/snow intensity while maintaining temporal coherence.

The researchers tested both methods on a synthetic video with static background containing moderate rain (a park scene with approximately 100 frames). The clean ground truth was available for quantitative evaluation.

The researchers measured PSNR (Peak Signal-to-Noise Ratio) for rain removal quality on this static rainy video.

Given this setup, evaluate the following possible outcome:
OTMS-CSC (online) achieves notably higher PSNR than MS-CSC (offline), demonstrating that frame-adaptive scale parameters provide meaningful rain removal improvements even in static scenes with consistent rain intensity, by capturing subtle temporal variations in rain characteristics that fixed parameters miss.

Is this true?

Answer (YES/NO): NO